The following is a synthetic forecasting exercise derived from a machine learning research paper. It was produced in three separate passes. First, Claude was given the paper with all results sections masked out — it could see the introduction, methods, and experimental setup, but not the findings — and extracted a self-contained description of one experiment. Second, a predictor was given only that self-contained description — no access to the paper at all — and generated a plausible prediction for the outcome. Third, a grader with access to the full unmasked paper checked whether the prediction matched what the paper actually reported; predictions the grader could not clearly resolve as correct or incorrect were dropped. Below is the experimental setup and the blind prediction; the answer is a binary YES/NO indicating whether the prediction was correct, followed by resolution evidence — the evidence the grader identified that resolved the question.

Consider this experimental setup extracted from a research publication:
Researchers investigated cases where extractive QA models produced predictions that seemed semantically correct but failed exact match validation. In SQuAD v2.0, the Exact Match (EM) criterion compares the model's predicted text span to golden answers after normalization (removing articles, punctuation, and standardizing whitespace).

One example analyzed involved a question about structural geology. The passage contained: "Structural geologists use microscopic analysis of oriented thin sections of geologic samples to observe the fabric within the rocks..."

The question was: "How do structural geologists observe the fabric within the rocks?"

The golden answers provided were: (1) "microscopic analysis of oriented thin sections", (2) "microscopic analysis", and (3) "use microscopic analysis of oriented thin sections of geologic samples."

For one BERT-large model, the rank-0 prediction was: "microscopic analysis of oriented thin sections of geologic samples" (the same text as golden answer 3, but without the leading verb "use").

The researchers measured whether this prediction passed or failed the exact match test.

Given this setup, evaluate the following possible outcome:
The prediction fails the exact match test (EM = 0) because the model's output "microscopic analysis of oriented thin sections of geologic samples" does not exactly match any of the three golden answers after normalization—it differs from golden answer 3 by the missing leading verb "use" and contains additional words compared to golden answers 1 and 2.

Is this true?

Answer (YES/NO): YES